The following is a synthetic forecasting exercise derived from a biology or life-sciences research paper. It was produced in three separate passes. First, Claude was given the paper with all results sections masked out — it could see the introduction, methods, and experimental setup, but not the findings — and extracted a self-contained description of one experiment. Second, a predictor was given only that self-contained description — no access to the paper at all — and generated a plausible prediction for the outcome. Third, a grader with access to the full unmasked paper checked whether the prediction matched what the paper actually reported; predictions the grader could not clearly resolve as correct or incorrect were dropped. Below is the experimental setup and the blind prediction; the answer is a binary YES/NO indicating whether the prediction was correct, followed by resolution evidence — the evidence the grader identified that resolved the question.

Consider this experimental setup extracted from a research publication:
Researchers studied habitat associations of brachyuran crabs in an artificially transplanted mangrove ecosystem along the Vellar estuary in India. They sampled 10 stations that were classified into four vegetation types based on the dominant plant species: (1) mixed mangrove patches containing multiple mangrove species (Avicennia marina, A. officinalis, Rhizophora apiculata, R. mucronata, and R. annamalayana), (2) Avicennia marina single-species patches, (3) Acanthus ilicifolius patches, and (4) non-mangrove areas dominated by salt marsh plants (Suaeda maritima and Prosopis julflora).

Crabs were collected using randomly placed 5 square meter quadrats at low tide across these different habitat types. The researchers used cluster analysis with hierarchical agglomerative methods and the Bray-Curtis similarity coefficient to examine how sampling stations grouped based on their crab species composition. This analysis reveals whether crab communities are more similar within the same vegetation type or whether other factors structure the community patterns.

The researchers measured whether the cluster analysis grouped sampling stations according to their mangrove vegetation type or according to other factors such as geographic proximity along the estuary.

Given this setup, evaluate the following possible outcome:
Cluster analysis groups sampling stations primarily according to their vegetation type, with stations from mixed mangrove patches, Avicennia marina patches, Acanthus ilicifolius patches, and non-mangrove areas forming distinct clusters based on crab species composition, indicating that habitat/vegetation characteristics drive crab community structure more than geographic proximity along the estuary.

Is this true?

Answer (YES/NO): YES